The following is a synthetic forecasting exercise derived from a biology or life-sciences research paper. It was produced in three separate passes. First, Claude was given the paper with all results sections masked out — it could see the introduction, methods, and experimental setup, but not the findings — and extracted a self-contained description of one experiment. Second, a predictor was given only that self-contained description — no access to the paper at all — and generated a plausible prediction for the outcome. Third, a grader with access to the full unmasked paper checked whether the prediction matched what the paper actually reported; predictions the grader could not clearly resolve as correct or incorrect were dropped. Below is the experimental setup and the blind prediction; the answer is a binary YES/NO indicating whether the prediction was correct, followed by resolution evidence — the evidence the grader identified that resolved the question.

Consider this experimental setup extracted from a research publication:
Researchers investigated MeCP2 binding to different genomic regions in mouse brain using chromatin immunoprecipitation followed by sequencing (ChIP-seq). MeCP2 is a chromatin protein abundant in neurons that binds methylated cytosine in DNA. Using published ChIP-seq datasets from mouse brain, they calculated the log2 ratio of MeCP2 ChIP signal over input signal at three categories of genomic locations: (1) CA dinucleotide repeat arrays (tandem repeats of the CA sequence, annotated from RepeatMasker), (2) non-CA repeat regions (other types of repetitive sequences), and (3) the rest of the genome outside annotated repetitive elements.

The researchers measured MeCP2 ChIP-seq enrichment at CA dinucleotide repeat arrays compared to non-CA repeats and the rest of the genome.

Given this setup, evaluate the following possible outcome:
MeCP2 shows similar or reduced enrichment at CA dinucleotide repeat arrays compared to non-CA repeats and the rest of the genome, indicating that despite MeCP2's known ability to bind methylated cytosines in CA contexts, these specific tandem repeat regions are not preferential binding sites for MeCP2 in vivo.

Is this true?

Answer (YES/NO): YES